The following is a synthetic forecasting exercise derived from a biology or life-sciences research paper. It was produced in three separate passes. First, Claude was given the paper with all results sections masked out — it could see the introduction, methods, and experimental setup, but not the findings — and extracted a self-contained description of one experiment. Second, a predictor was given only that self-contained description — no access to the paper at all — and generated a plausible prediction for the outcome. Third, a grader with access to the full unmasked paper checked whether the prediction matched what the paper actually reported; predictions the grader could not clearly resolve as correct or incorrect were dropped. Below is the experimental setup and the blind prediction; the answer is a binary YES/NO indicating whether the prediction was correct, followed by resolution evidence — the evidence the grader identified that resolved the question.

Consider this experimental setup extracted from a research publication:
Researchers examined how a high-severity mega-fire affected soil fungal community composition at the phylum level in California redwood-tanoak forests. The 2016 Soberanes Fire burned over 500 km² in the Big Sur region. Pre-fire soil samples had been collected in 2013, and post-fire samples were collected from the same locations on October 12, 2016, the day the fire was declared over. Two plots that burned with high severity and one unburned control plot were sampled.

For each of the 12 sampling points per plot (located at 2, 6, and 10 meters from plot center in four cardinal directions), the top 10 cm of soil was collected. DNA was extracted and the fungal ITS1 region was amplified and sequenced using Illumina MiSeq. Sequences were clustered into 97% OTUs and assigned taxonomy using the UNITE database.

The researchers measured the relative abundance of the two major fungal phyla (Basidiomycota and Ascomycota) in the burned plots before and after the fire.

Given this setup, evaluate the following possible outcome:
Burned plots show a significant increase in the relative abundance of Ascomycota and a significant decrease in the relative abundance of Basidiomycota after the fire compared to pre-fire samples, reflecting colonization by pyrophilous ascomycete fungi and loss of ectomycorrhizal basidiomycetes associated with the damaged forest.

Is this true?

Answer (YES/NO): YES